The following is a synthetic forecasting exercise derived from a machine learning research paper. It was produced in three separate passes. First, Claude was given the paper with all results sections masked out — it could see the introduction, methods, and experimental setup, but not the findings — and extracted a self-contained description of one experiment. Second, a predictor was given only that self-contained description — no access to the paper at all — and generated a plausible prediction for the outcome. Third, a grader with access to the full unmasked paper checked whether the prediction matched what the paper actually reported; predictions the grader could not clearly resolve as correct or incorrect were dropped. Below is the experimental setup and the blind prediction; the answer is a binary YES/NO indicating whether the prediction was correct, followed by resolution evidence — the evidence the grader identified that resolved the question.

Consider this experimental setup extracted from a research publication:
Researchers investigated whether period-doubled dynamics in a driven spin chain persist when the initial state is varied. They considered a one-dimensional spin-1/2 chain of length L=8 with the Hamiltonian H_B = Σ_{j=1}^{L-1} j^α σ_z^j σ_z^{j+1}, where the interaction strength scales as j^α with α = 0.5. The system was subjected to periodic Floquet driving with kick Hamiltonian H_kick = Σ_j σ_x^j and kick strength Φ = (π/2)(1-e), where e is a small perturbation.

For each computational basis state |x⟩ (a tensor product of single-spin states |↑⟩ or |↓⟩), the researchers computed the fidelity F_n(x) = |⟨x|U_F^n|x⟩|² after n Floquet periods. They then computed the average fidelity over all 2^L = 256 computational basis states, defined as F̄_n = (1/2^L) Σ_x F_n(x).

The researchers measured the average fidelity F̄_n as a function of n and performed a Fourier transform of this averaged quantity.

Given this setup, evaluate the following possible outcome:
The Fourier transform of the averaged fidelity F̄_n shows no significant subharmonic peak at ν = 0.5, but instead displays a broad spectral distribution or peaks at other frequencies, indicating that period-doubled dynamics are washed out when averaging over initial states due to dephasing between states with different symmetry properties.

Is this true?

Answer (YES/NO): NO